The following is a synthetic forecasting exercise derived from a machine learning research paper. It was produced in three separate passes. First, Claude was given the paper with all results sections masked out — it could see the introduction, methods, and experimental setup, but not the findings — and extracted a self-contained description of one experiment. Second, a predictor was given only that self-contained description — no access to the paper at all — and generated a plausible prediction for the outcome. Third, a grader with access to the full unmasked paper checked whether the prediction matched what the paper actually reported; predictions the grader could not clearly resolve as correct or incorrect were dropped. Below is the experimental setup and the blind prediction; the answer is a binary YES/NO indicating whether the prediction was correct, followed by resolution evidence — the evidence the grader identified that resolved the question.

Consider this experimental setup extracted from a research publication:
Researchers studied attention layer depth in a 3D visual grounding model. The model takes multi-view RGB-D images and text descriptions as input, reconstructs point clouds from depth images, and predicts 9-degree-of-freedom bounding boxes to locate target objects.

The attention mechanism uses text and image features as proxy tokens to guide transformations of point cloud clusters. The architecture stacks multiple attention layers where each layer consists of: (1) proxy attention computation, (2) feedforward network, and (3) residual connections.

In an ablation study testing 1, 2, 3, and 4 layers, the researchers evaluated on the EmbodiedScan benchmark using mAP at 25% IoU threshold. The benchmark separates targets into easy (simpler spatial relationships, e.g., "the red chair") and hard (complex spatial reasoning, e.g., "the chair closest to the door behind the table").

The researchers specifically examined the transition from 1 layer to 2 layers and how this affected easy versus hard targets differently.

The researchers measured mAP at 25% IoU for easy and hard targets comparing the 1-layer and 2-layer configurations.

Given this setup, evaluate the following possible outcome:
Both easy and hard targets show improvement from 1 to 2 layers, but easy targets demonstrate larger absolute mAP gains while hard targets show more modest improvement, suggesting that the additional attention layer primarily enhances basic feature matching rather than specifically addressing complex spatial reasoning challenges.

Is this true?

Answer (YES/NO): NO